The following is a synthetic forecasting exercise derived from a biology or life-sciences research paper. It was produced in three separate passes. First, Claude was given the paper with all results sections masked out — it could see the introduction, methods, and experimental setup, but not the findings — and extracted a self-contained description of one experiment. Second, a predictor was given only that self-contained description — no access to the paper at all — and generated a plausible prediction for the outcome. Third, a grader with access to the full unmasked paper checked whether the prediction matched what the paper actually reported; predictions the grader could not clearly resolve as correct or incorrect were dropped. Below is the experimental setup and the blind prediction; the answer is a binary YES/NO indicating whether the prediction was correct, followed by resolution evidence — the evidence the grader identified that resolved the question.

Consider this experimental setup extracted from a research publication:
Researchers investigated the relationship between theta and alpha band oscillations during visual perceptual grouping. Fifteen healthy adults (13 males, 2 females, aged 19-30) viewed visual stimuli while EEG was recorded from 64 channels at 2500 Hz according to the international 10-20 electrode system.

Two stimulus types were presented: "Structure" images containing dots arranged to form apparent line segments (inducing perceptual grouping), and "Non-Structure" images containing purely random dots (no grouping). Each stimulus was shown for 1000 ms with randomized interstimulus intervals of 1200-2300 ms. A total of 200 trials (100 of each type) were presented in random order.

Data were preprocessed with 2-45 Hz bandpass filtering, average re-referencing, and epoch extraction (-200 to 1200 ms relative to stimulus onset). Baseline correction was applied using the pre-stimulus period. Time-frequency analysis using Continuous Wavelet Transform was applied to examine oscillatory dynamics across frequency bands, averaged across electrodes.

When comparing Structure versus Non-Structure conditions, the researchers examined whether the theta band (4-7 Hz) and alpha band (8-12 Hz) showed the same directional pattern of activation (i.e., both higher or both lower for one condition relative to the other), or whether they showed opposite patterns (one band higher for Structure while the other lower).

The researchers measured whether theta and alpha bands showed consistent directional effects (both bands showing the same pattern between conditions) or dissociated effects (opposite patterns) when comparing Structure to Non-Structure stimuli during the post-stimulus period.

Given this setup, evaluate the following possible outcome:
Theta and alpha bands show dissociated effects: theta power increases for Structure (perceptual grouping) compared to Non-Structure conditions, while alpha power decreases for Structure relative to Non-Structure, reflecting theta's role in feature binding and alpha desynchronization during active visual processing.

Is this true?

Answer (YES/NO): NO